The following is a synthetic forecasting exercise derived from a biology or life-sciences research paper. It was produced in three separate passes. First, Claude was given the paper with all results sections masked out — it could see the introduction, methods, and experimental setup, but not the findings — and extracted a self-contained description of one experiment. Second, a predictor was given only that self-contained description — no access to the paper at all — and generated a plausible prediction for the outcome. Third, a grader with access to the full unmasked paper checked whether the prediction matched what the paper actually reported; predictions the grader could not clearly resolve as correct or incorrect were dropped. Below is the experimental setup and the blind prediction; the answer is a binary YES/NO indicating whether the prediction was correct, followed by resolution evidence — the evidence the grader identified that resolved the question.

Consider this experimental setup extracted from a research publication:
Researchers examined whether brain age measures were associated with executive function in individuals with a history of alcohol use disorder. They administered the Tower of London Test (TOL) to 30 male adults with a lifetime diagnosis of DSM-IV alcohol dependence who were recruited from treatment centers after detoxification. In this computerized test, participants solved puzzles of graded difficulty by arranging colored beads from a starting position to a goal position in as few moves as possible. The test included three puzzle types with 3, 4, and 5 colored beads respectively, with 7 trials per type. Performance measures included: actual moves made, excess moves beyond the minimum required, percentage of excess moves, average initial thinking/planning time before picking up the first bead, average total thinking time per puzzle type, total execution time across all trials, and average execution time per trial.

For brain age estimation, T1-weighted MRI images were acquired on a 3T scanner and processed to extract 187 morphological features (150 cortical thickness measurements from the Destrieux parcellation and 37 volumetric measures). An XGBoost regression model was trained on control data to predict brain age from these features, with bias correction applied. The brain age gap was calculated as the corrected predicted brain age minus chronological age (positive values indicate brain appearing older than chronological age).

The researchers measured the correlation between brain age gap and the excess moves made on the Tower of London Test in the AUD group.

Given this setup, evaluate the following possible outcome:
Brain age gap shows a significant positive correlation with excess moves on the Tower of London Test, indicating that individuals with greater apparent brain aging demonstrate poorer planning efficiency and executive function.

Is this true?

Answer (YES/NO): NO